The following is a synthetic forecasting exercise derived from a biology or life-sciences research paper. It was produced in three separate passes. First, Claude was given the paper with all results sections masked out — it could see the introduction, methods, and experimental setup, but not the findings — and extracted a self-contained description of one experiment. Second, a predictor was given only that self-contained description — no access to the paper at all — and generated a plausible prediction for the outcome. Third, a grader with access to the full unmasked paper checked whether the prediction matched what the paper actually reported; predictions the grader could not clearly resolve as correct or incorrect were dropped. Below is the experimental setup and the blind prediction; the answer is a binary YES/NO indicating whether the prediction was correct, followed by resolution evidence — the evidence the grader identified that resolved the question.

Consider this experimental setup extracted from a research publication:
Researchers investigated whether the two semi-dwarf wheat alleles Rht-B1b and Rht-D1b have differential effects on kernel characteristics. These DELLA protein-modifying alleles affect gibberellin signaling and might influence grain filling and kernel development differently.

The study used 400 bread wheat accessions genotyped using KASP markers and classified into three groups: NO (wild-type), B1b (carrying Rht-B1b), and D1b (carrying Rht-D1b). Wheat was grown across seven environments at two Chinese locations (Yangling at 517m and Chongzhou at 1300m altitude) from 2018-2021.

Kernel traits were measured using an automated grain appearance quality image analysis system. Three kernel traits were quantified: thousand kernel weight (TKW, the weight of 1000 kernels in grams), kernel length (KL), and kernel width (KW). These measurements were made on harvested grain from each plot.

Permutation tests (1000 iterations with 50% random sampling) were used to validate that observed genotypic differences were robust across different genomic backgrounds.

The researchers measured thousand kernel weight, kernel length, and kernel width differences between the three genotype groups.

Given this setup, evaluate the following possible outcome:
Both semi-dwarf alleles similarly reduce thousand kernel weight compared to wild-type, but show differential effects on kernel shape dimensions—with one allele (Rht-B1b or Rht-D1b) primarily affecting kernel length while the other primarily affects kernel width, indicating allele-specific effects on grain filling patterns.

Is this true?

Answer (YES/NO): NO